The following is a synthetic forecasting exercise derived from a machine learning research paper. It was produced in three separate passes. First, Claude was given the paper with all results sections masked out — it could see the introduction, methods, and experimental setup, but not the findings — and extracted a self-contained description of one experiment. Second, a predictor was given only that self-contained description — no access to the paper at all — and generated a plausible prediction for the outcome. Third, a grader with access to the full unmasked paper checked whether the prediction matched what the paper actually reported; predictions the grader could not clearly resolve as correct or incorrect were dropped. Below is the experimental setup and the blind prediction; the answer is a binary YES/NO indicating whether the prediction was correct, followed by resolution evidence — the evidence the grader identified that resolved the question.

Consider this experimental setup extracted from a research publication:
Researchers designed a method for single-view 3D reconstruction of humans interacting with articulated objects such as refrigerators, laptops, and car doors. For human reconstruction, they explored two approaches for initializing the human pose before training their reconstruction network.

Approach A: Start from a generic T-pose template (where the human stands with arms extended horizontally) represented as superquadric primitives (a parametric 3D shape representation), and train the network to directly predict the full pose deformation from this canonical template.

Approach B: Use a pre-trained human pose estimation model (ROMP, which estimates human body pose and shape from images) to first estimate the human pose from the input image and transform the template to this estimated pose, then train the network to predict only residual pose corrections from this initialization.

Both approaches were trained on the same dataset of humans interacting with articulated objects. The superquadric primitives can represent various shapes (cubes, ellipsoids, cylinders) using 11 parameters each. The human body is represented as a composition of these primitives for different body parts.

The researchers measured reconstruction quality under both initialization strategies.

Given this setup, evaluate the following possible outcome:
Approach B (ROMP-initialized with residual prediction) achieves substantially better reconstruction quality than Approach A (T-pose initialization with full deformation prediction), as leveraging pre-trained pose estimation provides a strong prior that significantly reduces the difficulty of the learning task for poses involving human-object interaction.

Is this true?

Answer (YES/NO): YES